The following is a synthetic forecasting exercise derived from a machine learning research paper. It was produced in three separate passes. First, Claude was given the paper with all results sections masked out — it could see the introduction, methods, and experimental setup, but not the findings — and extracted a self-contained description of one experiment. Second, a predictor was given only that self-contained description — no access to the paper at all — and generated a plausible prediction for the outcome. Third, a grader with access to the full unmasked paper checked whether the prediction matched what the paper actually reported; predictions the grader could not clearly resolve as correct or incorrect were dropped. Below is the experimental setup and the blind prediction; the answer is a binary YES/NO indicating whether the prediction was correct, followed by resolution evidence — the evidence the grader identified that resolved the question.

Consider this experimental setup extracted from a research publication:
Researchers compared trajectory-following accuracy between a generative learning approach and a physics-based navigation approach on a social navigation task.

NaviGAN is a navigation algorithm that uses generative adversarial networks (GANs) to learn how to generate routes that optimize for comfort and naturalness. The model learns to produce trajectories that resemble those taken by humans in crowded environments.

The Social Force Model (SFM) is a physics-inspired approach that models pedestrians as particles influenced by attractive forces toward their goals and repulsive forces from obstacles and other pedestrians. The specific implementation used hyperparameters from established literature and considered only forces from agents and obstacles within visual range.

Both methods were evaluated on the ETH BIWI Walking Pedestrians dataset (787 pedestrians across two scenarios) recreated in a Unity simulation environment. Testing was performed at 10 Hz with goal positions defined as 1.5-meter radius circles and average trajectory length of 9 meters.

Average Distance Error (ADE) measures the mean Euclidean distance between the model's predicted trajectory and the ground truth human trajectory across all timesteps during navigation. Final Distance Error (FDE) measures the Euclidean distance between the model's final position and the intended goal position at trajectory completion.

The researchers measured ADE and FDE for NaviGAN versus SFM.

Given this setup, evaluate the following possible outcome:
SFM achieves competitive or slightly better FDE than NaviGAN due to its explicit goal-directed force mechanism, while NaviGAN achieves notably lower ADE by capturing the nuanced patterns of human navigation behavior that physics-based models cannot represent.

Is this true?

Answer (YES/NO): NO